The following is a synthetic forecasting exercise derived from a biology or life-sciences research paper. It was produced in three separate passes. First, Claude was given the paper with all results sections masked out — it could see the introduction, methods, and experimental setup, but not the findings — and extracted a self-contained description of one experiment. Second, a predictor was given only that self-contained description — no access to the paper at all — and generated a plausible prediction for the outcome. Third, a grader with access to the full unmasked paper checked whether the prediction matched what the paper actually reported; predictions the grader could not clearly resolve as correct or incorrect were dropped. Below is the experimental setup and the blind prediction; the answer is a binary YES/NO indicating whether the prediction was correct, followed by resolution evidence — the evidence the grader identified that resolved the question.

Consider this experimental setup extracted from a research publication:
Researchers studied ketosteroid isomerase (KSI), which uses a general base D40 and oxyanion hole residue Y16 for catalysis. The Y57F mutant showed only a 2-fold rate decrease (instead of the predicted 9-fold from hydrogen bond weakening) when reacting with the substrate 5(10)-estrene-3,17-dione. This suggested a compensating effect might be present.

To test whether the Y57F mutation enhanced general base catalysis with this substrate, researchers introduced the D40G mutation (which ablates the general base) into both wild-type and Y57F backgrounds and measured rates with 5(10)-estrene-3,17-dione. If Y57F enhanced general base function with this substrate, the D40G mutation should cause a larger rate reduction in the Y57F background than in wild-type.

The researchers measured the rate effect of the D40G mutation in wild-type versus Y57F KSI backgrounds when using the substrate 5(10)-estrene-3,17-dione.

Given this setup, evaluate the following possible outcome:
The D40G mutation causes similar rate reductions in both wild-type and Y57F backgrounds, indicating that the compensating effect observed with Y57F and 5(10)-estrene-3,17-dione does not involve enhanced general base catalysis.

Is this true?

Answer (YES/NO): NO